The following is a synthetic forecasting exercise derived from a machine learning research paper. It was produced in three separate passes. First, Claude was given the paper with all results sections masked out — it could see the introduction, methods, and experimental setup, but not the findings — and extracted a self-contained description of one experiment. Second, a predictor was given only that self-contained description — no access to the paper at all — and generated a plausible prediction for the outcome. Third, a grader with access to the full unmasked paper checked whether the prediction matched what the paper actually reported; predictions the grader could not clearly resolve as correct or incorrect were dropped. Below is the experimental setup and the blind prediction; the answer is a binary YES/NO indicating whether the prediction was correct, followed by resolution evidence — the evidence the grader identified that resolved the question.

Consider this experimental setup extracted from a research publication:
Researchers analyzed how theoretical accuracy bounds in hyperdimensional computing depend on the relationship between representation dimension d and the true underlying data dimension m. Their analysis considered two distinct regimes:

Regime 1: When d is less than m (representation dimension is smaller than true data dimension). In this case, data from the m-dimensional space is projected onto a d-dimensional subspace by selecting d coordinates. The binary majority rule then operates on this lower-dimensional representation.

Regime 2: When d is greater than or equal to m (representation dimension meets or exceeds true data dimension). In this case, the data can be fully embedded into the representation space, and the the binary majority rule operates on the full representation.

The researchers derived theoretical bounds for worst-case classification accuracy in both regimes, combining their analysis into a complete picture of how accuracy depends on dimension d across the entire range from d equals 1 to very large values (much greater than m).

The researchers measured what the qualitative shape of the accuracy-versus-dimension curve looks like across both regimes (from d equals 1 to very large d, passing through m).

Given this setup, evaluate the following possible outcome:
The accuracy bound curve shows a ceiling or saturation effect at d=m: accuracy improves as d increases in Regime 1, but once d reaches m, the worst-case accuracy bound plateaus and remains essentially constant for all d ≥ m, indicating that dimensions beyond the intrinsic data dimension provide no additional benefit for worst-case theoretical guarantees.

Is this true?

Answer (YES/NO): NO